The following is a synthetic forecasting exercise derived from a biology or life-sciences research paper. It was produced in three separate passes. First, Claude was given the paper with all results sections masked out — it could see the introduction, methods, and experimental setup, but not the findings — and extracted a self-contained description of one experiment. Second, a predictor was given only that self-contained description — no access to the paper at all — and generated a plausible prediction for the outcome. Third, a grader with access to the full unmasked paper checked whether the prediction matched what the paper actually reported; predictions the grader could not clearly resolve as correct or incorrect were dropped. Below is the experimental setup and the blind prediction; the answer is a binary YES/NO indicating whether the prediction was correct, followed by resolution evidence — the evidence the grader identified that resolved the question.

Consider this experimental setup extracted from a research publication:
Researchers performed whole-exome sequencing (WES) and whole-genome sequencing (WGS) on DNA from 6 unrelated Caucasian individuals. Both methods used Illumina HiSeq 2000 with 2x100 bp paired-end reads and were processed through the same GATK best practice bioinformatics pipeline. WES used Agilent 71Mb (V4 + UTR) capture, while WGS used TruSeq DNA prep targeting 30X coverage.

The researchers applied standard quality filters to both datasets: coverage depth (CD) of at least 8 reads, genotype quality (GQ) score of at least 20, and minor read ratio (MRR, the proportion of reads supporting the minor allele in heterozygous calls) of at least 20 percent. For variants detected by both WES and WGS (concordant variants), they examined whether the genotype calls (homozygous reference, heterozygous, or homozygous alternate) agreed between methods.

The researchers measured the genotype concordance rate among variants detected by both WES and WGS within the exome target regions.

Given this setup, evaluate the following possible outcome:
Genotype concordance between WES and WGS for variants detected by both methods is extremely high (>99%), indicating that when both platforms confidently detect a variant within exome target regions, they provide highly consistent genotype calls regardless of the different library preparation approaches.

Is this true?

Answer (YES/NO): YES